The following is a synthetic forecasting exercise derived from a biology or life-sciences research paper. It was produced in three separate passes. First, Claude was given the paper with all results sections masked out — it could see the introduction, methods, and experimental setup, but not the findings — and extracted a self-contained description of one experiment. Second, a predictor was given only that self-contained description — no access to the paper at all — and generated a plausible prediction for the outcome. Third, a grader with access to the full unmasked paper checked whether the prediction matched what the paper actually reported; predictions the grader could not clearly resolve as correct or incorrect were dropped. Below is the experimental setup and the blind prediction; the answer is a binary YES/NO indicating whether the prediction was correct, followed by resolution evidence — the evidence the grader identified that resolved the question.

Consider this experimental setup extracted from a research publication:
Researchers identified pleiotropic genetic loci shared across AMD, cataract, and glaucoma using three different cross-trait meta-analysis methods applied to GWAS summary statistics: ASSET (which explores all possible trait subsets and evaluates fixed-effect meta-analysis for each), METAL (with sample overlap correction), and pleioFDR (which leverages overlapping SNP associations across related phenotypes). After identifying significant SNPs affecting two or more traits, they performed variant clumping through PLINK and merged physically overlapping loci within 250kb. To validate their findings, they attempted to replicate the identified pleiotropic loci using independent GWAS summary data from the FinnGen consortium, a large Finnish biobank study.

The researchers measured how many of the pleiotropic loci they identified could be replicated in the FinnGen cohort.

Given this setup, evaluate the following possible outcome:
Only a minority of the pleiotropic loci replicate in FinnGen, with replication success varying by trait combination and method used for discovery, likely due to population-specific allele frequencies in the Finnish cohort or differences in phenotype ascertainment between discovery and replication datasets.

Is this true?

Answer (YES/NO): YES